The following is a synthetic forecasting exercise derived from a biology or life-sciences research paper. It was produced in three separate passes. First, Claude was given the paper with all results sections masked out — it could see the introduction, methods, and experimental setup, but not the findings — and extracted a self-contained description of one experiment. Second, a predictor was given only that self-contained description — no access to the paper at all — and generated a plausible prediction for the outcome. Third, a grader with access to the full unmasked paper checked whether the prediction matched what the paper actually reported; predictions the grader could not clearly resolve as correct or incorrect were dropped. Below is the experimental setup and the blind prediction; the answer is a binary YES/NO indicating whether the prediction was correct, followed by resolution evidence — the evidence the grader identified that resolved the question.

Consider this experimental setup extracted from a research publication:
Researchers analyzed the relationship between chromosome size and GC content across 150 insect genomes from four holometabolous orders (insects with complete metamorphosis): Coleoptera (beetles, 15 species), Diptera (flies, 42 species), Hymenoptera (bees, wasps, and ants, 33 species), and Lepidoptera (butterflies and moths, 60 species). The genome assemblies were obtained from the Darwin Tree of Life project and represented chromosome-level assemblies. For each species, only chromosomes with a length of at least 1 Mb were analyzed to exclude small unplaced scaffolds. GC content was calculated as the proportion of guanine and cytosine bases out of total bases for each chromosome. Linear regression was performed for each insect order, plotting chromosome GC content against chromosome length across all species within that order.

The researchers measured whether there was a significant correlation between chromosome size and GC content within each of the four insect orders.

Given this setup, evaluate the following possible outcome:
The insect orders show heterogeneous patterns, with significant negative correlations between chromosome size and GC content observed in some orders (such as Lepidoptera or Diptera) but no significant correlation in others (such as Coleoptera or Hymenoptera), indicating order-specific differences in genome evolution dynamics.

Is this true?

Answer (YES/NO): NO